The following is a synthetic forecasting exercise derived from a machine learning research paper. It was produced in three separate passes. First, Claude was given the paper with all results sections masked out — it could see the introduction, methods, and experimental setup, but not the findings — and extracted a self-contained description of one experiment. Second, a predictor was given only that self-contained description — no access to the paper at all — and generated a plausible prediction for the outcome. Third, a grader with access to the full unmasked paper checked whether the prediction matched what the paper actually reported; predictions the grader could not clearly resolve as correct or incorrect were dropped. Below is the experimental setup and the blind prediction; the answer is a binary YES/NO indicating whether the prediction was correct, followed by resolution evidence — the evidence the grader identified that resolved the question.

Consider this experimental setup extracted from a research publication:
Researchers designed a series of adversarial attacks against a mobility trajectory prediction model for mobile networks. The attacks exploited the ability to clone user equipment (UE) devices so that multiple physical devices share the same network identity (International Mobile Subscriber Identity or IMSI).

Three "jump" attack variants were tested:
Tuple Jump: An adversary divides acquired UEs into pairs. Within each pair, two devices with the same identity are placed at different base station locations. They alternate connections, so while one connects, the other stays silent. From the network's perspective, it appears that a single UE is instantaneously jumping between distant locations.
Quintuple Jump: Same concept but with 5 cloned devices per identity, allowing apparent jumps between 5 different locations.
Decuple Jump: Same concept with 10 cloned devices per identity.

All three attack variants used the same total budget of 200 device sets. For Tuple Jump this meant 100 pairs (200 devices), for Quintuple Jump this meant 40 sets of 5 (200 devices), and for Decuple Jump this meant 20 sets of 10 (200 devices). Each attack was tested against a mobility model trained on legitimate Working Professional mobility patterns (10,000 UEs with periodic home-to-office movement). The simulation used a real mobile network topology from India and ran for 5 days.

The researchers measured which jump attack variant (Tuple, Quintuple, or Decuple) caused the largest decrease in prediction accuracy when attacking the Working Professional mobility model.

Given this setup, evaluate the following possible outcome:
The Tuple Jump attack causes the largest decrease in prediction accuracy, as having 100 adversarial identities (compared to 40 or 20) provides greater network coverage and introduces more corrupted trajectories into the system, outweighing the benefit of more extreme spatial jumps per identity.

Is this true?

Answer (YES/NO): YES